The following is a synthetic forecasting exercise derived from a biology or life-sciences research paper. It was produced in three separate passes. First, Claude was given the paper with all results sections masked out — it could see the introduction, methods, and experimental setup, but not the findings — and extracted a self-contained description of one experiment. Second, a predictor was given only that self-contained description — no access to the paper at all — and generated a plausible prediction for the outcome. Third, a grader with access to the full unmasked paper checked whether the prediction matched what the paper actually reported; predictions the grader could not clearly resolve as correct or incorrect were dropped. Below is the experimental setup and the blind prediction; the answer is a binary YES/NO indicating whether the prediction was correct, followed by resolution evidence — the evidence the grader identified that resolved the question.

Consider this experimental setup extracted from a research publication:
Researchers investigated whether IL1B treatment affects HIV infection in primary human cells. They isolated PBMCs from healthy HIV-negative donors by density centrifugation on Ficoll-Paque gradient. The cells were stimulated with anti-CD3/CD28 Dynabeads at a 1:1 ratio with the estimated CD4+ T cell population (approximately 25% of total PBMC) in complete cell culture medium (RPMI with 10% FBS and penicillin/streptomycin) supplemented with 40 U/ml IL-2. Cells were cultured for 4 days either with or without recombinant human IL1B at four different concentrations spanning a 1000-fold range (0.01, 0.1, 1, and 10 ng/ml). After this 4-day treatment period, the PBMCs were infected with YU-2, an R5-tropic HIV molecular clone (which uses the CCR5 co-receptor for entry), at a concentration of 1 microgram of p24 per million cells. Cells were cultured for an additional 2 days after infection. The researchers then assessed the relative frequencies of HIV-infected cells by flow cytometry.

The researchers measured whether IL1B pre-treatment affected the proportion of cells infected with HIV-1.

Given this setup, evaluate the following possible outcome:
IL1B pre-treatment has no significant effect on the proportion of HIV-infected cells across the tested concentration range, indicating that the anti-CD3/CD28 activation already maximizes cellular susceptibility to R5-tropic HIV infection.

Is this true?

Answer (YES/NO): NO